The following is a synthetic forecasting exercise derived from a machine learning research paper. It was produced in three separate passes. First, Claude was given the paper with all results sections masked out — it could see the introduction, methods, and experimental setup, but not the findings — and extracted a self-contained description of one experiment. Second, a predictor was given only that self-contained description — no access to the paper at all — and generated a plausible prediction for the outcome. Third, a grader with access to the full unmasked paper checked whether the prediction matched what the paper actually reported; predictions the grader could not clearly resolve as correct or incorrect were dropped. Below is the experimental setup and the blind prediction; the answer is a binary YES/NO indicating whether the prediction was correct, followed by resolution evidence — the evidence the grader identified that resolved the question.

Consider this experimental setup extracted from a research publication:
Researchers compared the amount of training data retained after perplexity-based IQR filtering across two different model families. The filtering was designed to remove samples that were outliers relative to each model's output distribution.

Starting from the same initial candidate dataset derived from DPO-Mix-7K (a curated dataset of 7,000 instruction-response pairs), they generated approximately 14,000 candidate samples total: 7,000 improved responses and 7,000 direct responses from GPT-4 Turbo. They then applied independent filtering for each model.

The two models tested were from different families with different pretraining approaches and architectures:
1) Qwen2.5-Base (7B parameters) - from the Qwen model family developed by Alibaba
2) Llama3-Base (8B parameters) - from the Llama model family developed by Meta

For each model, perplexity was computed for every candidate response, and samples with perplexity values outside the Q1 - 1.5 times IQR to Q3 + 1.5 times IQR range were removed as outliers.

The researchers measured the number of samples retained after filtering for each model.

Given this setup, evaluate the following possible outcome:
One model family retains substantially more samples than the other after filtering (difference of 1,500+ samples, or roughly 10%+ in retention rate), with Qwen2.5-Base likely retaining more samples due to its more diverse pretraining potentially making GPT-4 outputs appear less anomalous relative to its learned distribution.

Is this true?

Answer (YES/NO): YES